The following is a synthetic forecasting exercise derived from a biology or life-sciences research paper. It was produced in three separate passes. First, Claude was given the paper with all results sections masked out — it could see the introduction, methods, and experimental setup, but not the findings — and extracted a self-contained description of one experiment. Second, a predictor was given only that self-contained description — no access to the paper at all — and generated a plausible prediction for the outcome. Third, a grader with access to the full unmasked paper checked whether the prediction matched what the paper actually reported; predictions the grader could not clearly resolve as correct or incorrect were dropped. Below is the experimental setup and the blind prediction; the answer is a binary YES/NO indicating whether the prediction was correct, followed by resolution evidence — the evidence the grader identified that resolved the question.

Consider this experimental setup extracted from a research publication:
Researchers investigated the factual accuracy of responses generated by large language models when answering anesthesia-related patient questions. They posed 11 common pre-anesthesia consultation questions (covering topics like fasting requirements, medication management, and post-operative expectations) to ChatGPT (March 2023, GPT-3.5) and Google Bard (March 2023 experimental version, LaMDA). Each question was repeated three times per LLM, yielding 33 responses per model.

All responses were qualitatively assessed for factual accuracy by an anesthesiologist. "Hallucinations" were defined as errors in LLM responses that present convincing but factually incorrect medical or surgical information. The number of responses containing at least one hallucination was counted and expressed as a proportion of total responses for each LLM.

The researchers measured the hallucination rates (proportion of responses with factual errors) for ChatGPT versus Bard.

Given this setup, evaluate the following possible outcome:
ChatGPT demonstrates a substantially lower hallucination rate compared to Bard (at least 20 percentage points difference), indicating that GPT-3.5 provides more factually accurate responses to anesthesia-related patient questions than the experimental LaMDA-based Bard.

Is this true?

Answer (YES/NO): YES